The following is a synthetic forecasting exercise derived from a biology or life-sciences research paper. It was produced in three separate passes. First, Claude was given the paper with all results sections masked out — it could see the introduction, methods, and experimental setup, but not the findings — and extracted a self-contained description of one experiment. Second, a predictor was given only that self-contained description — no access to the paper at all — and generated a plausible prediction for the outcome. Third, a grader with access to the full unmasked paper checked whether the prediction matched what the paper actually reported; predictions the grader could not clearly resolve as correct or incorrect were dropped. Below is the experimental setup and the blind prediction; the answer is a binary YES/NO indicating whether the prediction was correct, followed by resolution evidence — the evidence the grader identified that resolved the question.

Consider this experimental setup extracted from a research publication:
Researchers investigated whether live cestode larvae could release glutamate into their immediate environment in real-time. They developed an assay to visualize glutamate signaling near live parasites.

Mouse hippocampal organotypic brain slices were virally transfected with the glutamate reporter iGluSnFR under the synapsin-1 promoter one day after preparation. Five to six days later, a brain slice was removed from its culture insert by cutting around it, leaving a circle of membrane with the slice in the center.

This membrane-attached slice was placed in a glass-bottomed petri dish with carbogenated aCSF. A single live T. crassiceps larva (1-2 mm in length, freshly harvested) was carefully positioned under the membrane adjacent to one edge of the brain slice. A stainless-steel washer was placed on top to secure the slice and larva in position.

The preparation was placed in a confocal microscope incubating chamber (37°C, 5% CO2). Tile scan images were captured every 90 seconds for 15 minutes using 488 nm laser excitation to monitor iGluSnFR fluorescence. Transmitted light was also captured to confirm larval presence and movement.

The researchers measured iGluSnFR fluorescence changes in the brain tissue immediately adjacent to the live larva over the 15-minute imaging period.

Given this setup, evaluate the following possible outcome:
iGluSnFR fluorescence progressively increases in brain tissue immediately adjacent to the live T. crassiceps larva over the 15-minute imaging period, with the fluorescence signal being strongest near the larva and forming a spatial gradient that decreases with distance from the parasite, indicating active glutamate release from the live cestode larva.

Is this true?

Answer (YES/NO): NO